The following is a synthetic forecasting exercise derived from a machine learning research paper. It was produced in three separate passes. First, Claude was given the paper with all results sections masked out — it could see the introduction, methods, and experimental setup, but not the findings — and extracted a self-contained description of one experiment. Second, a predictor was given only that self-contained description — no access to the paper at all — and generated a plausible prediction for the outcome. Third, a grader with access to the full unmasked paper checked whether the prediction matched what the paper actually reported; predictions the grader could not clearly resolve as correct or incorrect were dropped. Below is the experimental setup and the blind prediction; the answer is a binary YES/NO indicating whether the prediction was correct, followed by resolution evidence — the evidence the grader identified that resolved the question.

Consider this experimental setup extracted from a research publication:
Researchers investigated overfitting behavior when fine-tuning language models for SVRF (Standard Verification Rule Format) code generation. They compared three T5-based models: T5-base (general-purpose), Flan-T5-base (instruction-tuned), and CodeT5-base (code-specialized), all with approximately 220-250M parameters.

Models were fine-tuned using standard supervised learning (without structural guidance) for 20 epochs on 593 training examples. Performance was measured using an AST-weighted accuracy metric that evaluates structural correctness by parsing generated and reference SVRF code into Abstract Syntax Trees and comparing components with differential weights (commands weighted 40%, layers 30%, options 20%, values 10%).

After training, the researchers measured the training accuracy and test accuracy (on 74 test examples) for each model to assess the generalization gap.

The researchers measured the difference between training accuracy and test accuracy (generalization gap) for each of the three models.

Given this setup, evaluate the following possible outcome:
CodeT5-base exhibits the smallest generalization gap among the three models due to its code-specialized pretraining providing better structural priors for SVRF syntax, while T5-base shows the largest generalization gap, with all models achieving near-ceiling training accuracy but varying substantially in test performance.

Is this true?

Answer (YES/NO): NO